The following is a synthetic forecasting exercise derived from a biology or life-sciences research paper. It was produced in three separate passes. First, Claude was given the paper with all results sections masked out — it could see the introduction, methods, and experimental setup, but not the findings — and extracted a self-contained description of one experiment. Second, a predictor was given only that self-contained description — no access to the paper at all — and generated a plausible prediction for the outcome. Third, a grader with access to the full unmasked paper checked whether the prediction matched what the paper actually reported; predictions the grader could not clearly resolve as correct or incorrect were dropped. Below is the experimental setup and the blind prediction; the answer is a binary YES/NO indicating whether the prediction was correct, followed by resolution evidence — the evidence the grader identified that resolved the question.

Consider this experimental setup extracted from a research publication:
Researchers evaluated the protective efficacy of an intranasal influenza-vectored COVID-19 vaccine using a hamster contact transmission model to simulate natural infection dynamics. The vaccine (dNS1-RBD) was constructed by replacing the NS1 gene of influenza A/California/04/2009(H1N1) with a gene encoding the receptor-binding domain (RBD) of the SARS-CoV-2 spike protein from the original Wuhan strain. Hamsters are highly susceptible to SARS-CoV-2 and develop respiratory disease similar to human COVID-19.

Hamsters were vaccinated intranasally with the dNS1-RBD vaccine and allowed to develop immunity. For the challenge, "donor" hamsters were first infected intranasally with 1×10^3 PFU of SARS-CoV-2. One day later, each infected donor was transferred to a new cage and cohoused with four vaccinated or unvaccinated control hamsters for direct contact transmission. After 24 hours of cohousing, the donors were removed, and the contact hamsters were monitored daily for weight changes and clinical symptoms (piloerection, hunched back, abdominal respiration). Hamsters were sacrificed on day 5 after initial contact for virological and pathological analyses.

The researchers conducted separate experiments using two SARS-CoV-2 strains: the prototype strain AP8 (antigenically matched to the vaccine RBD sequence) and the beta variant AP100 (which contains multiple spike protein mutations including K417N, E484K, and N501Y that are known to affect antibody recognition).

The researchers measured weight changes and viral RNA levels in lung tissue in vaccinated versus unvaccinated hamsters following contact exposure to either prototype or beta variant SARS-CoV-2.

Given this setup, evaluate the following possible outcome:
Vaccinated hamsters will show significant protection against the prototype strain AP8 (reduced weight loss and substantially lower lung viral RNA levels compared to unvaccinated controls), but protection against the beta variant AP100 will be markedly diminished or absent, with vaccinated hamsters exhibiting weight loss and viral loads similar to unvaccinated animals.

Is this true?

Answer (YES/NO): NO